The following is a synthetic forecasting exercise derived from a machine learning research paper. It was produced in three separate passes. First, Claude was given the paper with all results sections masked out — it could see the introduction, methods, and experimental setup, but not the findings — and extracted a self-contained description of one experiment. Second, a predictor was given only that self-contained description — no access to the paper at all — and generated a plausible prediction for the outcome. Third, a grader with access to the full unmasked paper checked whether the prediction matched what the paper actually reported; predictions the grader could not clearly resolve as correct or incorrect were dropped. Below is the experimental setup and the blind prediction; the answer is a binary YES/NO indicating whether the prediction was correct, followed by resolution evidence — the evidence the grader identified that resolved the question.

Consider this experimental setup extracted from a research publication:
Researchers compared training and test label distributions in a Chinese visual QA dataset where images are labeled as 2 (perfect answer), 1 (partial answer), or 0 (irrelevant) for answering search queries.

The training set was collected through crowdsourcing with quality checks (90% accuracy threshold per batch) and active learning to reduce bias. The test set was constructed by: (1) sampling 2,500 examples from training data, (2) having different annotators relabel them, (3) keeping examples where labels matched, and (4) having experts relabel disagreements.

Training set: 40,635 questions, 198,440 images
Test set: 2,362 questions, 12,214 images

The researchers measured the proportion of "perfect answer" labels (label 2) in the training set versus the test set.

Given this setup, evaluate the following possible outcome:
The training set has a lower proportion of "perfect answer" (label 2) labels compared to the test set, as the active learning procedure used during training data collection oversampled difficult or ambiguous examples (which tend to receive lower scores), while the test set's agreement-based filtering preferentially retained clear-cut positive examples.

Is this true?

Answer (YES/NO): NO